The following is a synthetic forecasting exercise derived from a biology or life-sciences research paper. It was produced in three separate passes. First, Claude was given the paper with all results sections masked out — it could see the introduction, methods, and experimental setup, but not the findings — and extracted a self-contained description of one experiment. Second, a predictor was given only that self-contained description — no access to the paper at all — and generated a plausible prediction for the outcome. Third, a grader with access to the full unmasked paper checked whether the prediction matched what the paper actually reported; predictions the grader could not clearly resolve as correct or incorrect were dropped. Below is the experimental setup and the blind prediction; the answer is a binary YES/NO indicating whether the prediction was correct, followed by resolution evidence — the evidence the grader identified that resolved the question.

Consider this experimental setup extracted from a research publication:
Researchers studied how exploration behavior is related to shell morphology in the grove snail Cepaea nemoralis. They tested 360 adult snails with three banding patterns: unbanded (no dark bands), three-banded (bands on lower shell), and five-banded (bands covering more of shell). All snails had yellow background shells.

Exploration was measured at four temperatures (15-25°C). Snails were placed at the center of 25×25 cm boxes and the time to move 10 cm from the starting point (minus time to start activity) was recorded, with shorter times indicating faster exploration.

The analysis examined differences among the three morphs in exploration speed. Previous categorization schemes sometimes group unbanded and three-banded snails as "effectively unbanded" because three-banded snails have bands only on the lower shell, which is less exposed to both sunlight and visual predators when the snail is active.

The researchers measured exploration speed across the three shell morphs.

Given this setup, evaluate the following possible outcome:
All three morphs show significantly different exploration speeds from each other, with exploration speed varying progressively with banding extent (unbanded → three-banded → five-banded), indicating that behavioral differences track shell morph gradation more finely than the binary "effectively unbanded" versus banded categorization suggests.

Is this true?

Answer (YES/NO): NO